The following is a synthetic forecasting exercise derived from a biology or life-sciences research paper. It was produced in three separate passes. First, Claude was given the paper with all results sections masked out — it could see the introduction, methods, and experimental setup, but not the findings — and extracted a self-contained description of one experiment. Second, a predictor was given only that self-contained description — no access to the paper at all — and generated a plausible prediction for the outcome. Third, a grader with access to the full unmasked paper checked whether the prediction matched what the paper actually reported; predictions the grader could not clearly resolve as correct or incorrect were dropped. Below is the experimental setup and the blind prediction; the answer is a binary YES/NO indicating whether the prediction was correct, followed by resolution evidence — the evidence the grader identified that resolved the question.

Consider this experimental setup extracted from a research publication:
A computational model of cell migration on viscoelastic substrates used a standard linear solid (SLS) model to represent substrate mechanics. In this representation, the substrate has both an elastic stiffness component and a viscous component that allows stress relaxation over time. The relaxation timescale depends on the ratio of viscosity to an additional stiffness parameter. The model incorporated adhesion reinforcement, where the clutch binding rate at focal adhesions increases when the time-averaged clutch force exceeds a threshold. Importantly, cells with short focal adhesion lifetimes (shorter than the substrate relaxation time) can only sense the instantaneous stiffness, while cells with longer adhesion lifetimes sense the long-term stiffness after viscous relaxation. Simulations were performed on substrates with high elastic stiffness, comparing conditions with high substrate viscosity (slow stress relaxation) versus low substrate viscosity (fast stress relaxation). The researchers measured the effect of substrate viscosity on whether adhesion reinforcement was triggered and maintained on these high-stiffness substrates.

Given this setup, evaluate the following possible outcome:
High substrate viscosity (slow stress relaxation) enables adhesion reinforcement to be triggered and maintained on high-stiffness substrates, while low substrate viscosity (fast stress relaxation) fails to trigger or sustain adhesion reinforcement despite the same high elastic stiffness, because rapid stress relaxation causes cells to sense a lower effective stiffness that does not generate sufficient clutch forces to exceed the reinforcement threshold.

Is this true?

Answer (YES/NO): YES